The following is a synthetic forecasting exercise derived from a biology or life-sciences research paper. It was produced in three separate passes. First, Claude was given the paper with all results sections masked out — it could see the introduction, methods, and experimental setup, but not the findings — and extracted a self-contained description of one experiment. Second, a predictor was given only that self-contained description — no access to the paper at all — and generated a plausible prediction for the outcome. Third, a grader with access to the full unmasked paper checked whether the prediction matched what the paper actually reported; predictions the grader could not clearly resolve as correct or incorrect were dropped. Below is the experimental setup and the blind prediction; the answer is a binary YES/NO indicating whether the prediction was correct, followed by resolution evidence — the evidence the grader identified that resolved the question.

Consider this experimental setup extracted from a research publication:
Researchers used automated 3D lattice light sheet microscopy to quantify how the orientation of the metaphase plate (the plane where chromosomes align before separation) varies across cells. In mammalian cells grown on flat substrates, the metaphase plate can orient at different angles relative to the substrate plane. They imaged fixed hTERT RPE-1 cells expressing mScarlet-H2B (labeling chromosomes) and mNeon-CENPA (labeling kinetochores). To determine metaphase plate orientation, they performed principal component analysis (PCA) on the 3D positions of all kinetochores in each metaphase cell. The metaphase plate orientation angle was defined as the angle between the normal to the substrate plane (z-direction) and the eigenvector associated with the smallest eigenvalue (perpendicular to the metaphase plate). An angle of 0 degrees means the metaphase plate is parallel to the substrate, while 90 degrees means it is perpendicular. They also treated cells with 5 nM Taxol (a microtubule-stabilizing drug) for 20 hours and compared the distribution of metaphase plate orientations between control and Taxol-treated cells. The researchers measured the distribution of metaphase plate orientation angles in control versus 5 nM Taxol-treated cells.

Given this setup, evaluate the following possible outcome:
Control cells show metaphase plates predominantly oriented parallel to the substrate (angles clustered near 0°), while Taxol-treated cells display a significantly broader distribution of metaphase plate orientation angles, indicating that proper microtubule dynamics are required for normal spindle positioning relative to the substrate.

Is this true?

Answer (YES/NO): NO